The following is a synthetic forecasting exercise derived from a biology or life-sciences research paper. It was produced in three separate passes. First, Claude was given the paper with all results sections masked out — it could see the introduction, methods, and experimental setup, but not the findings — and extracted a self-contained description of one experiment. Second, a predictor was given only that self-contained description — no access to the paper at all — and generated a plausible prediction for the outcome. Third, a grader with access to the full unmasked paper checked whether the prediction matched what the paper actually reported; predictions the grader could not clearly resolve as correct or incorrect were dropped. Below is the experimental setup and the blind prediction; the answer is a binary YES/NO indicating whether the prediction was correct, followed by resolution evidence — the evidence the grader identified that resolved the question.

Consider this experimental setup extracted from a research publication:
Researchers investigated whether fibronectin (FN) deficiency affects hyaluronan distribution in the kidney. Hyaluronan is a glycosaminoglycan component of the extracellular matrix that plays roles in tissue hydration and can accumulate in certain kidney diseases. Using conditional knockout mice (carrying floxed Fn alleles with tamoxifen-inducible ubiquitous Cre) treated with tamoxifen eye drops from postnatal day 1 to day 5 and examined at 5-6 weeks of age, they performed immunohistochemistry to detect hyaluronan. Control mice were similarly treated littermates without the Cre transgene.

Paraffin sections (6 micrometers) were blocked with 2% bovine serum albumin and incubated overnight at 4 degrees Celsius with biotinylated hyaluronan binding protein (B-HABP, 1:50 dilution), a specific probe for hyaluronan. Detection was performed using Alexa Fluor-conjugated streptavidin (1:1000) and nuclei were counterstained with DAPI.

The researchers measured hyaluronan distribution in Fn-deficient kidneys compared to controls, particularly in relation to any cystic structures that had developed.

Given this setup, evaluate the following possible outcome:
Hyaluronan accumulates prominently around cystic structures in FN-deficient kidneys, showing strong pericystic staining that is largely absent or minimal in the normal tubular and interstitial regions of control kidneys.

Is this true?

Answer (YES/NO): NO